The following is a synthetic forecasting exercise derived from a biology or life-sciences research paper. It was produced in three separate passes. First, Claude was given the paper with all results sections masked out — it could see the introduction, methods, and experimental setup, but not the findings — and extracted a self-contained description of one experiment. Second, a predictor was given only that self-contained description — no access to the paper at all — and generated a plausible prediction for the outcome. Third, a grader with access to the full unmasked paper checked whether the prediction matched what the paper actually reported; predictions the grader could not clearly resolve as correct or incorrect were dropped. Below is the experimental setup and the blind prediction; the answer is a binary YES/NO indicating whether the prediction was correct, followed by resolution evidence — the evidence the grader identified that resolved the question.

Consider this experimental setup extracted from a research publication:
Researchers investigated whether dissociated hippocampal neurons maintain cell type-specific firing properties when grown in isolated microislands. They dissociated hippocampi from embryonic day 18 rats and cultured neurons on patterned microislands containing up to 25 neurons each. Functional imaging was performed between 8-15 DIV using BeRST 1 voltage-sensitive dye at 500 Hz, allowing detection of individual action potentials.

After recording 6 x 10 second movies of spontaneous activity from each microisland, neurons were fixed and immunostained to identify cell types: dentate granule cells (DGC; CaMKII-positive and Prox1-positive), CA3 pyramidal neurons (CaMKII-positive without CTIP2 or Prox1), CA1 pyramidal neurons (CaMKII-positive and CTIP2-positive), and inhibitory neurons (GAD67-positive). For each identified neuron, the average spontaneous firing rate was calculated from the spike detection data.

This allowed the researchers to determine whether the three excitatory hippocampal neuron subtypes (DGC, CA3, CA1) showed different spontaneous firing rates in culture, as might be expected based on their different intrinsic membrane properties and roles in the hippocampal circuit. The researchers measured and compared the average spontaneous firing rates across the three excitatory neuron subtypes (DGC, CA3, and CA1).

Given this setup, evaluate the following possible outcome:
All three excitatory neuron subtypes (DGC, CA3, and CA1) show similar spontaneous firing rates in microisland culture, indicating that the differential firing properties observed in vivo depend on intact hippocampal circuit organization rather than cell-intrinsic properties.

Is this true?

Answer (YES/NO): NO